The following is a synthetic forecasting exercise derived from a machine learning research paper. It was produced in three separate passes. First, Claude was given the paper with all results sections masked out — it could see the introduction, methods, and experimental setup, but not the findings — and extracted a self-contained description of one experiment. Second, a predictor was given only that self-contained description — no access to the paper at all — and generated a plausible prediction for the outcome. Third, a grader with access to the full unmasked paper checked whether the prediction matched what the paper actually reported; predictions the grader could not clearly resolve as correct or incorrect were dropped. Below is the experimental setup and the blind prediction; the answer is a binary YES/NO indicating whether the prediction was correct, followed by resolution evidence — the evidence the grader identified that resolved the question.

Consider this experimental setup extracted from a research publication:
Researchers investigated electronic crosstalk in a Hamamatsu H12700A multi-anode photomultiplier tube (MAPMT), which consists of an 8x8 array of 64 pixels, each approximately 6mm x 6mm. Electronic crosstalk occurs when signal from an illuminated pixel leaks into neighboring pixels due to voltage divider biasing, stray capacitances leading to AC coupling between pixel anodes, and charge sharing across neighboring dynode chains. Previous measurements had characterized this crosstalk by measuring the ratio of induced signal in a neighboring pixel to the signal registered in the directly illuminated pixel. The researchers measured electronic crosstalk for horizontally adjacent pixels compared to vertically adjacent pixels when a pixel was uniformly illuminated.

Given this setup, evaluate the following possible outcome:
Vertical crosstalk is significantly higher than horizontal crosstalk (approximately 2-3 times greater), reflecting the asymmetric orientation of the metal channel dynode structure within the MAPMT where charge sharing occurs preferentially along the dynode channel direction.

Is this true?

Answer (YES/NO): NO